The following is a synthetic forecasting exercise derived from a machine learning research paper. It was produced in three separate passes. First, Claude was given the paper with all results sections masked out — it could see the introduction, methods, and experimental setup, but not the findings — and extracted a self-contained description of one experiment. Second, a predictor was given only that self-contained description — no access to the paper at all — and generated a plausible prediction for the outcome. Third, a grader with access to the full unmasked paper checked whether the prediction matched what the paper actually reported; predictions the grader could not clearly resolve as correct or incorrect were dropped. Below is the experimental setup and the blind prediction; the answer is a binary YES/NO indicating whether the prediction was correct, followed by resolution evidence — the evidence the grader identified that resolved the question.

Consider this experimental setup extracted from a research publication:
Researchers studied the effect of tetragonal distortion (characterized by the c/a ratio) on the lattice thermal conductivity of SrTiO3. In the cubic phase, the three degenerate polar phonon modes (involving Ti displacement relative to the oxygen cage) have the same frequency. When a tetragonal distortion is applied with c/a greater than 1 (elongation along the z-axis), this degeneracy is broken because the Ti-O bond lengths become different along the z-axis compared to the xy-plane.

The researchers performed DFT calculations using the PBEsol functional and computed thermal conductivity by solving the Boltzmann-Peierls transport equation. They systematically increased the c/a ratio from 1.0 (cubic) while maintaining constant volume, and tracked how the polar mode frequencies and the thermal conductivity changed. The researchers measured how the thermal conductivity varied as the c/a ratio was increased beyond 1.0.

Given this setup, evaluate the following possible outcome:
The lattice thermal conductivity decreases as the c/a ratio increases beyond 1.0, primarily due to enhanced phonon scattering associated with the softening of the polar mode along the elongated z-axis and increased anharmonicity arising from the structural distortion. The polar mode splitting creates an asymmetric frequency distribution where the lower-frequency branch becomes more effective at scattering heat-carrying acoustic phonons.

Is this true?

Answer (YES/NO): YES